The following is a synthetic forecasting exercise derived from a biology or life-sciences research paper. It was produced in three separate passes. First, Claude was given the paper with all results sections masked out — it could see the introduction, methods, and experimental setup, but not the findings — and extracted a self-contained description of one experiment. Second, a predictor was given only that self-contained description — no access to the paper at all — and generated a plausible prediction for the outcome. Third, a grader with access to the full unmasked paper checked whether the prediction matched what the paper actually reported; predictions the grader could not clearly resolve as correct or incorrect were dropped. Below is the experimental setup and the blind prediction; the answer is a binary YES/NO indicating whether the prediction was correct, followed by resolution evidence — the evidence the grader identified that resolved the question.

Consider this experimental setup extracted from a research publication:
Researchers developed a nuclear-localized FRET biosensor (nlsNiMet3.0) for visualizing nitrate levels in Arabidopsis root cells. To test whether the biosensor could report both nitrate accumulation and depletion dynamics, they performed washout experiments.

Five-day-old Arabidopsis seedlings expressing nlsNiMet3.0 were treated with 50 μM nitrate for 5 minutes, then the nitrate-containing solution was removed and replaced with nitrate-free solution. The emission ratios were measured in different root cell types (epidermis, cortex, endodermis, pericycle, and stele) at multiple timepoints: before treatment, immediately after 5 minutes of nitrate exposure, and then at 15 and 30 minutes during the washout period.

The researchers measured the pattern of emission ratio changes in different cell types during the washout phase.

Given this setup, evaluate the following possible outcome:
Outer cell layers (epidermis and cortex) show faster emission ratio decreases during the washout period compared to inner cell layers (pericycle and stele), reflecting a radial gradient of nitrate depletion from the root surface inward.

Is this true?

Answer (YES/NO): NO